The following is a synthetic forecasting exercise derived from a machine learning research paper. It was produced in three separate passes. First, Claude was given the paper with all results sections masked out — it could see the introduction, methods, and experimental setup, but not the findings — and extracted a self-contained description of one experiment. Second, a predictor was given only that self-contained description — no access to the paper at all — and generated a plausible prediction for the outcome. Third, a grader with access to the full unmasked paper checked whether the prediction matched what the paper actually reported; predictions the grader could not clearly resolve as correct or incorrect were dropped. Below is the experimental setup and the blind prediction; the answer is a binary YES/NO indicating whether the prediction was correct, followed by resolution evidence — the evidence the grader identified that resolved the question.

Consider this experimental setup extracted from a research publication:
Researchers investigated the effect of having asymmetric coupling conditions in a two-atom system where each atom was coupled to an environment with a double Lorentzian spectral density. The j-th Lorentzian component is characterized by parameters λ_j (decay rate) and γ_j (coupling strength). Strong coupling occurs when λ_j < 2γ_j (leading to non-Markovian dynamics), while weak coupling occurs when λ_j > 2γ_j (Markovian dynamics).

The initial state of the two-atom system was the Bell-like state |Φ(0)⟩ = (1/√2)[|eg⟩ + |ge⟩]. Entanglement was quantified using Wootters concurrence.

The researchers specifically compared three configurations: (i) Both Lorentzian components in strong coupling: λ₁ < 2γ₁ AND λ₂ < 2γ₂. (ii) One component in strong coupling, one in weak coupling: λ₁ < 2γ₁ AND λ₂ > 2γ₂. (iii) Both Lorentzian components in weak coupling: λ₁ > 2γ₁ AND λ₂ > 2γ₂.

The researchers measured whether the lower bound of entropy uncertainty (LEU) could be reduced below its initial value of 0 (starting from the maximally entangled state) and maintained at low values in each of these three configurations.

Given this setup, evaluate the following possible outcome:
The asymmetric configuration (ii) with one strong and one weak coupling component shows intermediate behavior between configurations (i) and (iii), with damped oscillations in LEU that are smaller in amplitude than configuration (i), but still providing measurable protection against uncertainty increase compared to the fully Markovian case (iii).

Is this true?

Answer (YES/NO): NO